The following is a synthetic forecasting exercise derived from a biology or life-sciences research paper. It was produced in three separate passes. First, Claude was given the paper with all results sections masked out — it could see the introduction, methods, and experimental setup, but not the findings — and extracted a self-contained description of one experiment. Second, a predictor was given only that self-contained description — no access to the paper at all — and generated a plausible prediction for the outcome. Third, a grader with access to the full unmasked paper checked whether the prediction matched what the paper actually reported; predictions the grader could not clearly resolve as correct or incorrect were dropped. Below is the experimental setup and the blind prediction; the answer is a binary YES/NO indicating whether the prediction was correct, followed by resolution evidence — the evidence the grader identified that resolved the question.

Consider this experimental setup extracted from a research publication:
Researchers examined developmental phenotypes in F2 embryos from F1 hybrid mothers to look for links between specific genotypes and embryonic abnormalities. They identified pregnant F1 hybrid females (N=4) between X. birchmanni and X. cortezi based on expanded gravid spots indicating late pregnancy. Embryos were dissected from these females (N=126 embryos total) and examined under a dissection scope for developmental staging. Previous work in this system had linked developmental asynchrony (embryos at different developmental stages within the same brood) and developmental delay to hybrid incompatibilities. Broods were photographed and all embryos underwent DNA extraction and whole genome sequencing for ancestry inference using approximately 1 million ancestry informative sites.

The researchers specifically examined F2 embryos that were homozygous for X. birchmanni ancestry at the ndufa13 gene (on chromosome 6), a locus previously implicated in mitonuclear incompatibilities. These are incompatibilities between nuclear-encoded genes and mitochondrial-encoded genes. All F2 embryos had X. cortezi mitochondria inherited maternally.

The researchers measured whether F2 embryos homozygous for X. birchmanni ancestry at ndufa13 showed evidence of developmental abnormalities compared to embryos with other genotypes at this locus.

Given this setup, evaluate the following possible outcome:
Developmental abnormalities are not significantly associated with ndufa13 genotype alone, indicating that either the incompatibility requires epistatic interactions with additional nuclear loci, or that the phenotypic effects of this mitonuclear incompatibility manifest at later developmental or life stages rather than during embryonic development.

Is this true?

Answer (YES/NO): YES